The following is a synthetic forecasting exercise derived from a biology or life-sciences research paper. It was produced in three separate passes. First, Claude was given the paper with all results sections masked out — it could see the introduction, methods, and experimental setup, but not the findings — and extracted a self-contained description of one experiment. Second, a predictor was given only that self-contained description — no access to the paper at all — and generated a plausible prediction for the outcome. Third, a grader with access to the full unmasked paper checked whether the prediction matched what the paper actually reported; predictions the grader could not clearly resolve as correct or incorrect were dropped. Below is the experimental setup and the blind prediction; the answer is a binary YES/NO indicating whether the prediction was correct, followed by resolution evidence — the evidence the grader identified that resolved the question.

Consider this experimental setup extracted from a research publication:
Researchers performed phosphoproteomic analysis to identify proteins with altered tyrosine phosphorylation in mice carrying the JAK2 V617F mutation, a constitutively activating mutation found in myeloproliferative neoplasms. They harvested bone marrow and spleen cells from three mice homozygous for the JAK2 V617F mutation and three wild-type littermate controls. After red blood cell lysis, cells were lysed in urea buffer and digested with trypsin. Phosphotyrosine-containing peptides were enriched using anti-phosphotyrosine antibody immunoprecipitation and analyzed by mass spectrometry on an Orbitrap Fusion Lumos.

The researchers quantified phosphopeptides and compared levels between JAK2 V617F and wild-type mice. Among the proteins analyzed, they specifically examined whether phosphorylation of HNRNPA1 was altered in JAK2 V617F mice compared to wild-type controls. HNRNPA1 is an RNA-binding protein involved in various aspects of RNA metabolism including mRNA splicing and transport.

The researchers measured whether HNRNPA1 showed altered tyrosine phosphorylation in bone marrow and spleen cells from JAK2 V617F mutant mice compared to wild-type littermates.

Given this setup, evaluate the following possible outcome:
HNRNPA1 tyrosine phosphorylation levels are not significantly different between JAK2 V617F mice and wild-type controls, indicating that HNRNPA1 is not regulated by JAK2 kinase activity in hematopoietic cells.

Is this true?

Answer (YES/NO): NO